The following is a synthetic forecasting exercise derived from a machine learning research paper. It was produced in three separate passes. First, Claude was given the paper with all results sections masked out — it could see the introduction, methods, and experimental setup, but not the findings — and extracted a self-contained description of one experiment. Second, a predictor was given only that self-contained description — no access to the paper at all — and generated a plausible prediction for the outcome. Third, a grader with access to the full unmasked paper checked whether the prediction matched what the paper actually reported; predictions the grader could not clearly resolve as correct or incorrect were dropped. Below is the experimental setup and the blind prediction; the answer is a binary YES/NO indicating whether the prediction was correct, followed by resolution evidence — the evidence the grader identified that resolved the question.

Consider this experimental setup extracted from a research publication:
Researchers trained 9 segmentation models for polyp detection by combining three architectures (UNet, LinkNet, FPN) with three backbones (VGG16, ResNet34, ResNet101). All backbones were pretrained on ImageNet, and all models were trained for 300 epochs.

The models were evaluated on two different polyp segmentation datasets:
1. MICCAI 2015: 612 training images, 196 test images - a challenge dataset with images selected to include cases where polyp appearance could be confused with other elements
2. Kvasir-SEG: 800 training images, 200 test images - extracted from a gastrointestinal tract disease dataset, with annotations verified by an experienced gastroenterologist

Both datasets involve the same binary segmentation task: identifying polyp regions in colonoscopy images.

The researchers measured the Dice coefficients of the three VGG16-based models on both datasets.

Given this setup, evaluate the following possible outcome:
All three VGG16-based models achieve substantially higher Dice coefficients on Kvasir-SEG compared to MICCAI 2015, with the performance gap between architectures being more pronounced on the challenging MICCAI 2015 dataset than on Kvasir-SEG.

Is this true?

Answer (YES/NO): NO